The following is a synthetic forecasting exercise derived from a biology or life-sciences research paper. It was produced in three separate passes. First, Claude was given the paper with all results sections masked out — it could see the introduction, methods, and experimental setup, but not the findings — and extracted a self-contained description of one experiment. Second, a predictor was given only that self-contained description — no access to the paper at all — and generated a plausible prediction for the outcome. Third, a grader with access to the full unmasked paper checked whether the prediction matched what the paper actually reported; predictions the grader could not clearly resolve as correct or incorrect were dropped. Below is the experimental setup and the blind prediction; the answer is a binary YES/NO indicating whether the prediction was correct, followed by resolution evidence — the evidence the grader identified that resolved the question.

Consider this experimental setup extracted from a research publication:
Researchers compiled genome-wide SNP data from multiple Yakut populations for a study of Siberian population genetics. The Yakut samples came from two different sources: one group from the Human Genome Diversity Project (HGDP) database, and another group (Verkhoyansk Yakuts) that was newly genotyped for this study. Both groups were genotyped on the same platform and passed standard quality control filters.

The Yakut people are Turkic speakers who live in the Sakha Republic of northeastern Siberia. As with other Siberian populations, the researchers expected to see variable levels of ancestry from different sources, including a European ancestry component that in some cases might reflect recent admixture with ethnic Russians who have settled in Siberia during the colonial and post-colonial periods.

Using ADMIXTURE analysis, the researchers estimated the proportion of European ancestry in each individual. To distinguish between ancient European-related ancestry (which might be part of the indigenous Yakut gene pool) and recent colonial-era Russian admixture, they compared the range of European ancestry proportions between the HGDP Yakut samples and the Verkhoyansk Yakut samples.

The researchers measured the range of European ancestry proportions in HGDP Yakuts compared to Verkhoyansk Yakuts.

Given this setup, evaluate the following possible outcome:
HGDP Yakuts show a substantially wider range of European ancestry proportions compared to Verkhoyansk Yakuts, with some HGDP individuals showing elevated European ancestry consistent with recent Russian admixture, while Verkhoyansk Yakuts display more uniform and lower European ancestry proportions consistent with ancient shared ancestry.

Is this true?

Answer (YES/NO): YES